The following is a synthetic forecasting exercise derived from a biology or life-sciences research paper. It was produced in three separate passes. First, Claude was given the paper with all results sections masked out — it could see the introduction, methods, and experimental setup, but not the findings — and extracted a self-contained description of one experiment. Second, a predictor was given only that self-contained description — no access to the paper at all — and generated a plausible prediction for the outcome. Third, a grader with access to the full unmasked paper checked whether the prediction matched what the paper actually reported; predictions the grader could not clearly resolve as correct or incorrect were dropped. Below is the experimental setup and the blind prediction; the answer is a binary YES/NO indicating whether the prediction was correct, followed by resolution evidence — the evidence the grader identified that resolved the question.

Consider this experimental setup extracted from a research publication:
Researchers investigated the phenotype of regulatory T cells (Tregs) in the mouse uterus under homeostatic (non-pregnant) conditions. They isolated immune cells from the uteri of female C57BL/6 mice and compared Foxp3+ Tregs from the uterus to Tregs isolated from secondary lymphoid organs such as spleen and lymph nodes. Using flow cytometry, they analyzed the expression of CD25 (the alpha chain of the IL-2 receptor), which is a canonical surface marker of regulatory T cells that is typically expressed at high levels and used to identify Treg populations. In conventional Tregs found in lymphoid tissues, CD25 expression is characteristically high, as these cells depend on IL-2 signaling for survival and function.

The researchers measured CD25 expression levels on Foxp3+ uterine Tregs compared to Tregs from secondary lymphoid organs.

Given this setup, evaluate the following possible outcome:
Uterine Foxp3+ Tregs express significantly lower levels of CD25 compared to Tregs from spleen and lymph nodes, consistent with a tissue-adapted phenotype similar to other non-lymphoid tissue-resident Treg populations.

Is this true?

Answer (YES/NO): YES